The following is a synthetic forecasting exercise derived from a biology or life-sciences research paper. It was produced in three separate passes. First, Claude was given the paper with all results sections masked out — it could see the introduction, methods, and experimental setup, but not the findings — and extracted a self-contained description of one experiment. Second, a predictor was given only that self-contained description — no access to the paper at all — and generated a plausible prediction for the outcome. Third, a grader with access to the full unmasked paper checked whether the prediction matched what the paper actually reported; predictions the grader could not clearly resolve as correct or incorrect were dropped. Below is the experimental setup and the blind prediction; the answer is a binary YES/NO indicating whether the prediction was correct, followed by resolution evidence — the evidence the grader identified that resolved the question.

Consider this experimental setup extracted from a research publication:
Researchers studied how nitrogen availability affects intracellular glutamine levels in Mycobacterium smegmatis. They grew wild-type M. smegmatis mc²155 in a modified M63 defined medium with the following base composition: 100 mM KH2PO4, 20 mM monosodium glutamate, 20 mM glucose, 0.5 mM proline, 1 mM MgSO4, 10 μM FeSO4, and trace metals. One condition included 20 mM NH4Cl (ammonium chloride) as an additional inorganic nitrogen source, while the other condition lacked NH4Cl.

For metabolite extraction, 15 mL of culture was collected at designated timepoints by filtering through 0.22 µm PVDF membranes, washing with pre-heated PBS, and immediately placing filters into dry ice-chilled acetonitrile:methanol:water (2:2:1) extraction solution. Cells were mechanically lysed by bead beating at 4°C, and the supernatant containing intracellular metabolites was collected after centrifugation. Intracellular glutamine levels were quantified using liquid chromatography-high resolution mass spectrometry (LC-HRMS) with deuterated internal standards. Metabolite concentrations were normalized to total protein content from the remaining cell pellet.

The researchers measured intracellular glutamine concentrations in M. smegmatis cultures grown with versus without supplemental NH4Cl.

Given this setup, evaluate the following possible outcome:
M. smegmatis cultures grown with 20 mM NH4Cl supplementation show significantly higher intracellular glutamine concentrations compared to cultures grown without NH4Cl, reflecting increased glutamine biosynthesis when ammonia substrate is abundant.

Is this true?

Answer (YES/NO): YES